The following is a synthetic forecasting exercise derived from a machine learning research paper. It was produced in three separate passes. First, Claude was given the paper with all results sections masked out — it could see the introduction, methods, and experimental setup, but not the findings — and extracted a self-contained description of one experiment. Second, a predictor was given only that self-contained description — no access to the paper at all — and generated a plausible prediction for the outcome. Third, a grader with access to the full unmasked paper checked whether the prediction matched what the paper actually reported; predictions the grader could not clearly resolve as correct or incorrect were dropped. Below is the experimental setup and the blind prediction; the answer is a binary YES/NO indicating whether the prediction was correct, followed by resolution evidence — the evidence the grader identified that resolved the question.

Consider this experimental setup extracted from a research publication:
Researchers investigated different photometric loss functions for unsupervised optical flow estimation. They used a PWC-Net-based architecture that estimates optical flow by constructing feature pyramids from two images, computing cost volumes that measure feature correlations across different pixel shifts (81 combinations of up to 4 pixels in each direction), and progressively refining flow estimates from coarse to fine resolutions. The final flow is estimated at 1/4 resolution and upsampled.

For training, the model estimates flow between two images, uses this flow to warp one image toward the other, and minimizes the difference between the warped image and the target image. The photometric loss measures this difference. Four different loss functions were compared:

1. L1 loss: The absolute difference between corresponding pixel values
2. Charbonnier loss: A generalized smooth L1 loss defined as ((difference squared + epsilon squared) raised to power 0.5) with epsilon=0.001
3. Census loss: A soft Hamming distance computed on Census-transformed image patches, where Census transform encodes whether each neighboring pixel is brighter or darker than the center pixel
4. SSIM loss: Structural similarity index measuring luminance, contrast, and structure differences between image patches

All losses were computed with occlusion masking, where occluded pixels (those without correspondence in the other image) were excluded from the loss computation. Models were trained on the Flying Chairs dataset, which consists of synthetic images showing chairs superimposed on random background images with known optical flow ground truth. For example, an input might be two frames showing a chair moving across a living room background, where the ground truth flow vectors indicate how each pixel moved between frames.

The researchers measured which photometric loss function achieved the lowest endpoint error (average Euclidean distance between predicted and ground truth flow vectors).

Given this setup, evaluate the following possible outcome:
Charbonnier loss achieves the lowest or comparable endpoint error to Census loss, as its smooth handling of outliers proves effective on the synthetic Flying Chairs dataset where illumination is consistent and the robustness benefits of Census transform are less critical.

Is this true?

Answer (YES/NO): NO